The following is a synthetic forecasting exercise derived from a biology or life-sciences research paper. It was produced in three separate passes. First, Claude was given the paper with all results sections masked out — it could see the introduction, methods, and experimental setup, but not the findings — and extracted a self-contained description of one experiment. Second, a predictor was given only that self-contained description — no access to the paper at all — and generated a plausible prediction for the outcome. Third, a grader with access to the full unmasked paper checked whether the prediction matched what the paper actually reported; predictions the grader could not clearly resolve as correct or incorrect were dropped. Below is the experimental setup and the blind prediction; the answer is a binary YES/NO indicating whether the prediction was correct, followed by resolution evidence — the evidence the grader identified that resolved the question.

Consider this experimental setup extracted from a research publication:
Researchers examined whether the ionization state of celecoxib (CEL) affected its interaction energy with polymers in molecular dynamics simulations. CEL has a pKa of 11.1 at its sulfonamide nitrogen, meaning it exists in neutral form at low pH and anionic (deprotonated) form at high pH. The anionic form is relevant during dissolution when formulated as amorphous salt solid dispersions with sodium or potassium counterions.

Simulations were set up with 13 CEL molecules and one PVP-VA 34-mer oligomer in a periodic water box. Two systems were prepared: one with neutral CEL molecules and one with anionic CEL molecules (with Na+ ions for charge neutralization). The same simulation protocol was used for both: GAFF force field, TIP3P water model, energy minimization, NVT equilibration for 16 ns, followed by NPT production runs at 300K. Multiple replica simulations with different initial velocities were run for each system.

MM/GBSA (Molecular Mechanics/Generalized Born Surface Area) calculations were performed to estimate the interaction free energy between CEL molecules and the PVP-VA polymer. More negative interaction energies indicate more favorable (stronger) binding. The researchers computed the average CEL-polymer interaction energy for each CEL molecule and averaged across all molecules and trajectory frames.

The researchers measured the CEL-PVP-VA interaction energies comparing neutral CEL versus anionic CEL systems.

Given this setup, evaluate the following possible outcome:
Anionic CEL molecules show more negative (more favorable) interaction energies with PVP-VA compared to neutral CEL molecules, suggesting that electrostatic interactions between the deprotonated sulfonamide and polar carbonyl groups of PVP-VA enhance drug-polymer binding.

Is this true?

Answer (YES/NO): YES